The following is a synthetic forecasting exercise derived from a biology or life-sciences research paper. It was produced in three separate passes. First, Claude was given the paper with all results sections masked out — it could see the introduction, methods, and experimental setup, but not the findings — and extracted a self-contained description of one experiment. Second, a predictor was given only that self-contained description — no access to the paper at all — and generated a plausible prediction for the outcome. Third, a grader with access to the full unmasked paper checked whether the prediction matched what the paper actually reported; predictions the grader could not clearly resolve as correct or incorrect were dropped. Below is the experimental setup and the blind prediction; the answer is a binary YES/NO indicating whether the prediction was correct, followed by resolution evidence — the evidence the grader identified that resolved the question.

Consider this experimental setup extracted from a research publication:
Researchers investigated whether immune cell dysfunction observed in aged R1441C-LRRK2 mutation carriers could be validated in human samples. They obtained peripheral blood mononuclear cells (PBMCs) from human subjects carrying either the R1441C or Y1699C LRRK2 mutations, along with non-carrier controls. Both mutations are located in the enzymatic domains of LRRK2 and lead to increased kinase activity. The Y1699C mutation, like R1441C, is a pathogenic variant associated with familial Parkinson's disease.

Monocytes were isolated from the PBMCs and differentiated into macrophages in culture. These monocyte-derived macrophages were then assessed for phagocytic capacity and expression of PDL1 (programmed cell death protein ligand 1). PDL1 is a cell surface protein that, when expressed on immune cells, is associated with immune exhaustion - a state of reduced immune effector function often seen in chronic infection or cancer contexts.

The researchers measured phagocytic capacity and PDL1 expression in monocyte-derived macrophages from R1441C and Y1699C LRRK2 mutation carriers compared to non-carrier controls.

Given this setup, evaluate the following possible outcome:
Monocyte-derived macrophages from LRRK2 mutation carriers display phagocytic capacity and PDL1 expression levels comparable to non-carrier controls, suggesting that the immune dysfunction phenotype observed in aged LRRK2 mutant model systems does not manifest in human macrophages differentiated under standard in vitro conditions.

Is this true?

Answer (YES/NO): NO